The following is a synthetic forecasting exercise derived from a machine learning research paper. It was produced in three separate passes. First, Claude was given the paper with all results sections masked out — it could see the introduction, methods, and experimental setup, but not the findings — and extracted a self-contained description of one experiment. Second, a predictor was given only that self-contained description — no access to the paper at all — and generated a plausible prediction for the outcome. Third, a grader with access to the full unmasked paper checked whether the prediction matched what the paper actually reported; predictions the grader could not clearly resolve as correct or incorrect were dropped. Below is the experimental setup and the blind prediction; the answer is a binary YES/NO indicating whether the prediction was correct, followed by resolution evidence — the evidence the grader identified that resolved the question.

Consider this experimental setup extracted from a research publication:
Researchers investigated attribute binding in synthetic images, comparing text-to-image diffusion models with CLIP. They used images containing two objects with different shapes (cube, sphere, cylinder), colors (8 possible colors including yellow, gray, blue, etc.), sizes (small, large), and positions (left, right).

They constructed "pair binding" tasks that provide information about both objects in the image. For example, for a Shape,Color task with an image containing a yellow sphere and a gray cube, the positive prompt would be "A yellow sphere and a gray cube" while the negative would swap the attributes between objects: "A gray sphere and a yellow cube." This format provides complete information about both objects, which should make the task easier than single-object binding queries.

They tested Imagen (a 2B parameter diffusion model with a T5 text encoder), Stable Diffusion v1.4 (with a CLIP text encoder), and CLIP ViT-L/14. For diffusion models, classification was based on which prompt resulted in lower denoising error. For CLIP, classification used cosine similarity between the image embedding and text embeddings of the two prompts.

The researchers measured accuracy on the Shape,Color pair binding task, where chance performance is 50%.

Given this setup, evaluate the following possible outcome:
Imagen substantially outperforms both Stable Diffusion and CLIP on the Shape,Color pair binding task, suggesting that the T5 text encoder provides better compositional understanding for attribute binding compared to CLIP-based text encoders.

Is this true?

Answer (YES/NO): YES